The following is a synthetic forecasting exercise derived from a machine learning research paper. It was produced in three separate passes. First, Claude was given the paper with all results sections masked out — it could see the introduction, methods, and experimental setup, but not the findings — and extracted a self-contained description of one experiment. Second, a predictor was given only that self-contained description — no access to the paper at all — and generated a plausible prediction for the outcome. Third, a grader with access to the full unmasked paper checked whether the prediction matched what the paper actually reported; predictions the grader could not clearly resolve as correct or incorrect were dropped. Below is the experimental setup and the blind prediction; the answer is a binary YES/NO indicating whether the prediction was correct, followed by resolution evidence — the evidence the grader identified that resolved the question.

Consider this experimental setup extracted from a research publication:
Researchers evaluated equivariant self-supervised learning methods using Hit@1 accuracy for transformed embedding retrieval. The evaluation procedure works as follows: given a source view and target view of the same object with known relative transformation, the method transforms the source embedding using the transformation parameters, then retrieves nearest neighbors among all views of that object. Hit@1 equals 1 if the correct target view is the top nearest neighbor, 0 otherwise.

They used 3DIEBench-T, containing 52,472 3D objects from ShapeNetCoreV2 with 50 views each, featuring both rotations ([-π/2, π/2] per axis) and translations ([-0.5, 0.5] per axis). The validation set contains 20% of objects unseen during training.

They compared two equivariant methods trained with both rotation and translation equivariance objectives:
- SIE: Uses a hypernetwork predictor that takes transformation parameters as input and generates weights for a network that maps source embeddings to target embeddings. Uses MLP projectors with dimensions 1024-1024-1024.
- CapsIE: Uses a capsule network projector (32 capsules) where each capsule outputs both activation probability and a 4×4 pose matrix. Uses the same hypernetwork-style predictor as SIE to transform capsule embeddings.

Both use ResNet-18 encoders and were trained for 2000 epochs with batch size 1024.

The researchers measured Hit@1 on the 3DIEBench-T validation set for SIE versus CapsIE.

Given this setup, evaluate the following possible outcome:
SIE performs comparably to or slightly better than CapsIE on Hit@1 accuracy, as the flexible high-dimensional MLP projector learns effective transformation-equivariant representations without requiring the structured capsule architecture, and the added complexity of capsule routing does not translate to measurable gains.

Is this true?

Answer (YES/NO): NO